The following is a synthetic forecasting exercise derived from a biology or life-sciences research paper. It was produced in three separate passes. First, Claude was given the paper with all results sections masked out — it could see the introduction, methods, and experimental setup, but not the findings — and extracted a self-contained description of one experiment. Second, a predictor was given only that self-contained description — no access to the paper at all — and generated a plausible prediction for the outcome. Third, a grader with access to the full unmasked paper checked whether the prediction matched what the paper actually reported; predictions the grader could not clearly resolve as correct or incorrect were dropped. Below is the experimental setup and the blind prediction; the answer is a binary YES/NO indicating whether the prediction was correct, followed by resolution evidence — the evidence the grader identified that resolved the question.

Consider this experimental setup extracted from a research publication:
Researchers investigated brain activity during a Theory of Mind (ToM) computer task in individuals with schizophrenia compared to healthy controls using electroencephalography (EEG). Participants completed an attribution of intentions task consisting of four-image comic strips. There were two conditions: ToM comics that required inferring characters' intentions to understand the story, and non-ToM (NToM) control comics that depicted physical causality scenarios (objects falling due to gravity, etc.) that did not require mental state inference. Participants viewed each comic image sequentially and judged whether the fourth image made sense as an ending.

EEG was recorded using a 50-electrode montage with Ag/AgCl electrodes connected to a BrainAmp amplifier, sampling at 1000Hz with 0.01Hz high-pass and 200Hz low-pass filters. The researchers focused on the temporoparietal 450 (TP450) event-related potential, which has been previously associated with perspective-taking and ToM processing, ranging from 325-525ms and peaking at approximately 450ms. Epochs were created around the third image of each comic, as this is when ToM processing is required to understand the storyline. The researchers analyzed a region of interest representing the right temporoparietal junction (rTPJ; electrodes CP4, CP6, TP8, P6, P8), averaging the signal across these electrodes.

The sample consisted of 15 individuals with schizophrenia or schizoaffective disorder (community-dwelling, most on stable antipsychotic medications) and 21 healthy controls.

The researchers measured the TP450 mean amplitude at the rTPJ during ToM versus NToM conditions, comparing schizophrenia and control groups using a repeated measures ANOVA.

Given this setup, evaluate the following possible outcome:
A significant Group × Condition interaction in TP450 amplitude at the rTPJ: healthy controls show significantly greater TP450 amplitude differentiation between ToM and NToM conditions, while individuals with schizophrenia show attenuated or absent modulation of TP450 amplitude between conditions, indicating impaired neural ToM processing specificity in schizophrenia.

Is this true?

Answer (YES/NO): NO